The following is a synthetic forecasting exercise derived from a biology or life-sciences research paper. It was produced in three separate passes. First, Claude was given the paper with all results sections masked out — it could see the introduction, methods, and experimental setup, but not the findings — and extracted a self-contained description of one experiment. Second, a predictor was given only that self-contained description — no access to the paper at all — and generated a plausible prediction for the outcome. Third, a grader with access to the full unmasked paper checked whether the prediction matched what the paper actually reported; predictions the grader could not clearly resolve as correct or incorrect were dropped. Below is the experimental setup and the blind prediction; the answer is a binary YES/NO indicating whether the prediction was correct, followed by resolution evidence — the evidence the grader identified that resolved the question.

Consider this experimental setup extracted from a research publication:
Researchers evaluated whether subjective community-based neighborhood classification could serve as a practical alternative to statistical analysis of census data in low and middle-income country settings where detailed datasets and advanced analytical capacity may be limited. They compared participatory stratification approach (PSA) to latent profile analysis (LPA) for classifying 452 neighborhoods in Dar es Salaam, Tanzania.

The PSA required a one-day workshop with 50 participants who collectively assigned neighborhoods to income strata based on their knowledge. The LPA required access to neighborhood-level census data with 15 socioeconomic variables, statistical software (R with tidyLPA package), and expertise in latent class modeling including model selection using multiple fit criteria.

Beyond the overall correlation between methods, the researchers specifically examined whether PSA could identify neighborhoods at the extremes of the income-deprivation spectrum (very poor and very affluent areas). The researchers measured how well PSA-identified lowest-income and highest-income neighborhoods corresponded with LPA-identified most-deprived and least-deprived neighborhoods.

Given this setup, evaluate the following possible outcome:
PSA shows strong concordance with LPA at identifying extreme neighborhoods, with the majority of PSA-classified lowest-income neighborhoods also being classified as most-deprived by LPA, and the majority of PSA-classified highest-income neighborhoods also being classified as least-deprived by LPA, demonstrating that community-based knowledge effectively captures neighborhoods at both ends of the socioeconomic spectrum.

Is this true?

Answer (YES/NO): NO